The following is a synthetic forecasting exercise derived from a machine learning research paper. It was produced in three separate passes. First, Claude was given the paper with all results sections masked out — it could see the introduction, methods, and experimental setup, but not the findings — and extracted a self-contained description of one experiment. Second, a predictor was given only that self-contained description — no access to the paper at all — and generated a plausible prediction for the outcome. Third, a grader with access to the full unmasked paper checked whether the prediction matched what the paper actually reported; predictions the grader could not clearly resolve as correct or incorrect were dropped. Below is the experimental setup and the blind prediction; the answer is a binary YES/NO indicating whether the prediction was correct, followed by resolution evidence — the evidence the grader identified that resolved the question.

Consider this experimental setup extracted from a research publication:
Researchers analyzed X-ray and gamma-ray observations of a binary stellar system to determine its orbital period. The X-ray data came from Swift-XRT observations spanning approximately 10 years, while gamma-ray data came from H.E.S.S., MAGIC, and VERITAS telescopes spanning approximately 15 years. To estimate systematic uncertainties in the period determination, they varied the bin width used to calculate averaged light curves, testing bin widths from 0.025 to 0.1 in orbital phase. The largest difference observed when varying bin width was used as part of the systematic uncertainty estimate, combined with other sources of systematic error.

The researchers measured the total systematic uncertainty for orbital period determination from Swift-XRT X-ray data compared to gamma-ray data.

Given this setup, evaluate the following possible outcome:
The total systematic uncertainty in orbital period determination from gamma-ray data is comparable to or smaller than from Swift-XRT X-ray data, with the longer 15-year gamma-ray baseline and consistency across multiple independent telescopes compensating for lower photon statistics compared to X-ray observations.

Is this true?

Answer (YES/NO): NO